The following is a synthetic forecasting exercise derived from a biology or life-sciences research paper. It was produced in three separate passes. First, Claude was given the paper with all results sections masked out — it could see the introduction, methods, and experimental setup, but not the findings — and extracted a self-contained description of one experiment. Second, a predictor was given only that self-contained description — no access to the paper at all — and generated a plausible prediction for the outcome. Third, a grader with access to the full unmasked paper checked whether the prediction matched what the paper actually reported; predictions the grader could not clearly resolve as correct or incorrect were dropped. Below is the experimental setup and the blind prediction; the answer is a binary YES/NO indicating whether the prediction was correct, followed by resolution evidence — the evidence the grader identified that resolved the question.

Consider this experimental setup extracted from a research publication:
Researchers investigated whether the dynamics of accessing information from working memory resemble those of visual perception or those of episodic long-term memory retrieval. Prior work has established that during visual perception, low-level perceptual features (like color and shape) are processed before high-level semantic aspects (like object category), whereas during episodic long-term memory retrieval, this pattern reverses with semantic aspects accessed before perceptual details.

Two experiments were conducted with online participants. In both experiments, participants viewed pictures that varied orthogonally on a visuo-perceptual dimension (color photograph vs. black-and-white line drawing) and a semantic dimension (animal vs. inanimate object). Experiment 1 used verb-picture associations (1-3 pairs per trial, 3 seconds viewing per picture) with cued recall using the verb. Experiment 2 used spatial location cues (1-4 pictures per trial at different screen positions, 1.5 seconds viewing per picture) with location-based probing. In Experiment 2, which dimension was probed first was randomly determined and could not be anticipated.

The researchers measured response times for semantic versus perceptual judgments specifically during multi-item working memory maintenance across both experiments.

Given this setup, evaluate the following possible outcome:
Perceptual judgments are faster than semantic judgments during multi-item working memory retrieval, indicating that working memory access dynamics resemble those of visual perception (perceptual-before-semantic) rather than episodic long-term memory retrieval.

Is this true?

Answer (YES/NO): NO